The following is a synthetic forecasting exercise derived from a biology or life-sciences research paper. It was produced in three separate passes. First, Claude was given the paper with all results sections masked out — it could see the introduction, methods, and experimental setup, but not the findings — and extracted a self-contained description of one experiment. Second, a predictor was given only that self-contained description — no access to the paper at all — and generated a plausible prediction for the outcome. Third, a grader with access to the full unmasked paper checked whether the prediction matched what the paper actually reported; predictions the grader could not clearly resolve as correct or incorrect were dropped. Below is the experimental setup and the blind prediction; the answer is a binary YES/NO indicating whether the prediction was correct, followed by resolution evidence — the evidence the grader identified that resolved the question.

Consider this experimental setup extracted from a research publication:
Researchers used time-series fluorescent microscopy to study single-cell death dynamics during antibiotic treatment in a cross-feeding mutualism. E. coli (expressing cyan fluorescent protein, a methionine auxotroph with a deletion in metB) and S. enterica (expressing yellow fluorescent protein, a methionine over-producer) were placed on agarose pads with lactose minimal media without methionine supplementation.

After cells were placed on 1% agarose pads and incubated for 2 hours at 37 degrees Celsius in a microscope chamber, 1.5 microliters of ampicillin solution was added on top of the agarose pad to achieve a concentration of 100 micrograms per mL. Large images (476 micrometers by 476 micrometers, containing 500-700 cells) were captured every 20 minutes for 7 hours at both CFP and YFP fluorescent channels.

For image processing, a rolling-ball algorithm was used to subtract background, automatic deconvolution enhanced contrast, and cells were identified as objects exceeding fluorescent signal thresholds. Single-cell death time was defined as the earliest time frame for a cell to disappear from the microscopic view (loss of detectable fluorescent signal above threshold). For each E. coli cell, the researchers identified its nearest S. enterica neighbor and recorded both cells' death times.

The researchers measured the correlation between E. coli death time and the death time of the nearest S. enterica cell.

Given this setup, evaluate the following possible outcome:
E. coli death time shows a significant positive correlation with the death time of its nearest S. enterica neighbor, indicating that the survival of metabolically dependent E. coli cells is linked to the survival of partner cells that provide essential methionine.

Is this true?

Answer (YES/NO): NO